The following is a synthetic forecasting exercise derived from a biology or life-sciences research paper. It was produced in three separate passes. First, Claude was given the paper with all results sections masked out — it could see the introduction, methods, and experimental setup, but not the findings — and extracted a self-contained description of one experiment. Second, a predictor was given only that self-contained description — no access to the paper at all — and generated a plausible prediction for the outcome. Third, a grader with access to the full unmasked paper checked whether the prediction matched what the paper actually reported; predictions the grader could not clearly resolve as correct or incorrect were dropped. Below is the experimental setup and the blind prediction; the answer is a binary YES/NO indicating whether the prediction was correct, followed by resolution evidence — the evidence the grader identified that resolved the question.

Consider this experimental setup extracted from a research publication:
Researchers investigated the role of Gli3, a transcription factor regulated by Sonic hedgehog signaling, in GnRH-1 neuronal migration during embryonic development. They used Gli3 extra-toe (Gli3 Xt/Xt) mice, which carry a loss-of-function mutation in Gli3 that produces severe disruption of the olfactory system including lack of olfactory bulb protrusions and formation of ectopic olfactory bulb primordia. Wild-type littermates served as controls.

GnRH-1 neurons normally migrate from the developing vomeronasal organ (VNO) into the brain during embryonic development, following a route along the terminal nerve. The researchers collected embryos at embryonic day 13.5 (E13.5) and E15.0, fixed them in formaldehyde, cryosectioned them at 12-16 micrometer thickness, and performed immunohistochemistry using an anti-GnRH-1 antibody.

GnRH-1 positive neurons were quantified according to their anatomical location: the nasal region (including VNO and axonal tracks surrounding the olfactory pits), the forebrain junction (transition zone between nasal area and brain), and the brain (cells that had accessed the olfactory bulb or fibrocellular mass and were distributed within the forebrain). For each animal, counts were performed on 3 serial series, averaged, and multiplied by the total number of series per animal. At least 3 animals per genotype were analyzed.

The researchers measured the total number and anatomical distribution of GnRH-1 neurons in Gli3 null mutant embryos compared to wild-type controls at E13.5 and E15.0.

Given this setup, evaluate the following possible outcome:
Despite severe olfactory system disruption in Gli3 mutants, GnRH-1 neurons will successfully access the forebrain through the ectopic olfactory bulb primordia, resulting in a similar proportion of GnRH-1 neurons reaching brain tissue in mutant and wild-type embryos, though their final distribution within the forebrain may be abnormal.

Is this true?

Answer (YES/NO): NO